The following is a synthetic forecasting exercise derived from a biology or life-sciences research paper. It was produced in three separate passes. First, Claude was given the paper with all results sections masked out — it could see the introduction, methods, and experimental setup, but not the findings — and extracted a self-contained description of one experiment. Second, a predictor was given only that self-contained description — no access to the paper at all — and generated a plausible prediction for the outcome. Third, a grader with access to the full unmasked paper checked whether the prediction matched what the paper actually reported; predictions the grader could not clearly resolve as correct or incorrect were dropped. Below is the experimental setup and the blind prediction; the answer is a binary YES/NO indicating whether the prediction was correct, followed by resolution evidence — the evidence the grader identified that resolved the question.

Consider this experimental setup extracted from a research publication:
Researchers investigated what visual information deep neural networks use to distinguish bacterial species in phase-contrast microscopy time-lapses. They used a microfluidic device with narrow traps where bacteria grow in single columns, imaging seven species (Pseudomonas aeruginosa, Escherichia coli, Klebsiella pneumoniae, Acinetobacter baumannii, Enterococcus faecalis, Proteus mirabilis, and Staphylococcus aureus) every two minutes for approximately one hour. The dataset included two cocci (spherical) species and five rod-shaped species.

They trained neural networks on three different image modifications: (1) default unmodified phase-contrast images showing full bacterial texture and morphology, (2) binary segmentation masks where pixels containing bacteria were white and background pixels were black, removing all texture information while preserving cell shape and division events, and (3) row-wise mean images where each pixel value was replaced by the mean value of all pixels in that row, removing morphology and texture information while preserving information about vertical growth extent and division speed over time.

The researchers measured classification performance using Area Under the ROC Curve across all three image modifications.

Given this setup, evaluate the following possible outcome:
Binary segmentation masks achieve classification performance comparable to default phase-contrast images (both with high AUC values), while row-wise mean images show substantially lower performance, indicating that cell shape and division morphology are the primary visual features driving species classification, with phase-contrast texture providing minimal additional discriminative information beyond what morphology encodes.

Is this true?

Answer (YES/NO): NO